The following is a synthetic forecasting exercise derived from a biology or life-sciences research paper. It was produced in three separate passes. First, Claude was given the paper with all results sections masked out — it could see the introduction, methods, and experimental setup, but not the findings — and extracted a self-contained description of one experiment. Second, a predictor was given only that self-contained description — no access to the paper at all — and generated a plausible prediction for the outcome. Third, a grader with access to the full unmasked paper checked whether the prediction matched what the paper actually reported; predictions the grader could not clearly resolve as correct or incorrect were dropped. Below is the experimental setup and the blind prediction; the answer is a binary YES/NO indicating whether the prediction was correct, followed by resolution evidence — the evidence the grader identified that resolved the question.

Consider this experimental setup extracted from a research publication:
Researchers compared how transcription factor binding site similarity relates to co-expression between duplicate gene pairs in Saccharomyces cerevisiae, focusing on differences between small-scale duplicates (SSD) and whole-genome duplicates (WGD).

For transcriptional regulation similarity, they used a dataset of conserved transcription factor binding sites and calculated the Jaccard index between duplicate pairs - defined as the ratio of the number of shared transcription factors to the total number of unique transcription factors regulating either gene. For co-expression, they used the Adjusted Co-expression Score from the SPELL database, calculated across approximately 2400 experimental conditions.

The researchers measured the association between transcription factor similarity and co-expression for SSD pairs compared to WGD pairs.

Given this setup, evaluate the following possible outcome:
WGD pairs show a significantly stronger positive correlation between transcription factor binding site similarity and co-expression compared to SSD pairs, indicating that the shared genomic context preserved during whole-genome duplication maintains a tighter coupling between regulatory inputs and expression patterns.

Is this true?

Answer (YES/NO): YES